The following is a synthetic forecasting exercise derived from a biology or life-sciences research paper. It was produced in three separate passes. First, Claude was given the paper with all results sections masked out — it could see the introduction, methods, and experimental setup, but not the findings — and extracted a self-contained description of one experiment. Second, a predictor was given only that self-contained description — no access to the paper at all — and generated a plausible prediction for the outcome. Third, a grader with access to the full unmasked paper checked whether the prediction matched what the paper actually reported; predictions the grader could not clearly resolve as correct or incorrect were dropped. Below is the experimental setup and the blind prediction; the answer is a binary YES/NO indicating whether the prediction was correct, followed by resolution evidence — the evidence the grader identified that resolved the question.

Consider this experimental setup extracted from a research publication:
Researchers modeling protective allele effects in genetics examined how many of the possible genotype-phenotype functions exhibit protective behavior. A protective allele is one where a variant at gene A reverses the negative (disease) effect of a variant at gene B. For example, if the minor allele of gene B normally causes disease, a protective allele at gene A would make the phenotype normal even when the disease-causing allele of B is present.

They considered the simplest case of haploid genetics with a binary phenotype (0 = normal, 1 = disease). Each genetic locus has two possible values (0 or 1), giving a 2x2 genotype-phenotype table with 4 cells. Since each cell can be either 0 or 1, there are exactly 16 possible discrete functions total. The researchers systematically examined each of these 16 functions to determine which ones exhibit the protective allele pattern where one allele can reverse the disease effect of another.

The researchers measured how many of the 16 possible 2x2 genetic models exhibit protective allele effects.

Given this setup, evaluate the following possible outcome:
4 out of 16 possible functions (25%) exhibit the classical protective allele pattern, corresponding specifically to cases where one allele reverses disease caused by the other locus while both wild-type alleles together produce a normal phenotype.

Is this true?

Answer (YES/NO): YES